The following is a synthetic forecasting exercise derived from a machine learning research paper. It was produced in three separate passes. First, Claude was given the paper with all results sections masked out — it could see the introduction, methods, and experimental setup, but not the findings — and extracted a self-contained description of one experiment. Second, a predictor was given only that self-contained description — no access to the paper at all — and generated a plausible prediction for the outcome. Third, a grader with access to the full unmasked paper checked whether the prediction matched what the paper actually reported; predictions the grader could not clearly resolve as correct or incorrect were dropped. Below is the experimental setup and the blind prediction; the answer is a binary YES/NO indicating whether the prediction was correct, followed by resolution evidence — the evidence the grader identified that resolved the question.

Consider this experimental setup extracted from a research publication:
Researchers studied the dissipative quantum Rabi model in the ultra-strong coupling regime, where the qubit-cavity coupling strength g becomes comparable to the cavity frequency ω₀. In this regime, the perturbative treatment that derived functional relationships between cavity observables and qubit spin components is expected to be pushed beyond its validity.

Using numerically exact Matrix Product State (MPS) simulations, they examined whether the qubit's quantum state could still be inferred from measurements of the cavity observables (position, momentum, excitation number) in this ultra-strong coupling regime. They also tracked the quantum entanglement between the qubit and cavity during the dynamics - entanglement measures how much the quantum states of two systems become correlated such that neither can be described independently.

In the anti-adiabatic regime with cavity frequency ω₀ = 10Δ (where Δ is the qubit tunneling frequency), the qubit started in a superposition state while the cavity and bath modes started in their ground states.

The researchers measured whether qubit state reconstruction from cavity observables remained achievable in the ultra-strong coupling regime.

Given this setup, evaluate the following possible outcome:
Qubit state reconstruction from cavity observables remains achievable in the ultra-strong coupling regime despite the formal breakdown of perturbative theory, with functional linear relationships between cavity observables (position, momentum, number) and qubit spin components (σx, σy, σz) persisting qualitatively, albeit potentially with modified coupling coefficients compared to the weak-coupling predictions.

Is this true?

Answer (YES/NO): NO